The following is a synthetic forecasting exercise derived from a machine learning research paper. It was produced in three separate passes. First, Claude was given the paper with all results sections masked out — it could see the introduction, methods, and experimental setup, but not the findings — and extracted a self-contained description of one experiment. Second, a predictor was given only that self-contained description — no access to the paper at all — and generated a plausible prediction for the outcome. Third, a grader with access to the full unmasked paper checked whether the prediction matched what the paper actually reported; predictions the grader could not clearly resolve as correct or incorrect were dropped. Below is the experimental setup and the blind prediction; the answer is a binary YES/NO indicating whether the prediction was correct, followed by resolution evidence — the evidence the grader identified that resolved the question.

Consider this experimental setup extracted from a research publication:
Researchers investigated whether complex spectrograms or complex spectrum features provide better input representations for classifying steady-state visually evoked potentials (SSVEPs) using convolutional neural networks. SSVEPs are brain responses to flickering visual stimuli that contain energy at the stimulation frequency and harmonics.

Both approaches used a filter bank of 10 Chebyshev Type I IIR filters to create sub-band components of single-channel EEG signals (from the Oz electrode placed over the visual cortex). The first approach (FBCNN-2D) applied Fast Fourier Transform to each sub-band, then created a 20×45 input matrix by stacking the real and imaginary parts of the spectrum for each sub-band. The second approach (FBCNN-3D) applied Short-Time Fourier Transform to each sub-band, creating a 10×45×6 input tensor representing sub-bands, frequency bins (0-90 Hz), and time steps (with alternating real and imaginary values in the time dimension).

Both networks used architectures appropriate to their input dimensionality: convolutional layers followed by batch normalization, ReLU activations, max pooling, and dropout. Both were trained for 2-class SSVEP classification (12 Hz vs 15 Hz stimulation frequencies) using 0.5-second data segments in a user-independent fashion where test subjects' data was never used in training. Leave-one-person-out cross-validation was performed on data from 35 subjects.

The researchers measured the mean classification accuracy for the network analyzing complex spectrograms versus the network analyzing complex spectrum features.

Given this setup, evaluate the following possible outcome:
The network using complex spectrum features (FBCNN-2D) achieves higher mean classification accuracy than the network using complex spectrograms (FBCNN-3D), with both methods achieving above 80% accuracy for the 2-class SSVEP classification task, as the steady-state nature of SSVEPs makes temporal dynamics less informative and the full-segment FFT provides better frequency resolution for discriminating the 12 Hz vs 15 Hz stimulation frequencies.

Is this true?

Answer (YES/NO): NO